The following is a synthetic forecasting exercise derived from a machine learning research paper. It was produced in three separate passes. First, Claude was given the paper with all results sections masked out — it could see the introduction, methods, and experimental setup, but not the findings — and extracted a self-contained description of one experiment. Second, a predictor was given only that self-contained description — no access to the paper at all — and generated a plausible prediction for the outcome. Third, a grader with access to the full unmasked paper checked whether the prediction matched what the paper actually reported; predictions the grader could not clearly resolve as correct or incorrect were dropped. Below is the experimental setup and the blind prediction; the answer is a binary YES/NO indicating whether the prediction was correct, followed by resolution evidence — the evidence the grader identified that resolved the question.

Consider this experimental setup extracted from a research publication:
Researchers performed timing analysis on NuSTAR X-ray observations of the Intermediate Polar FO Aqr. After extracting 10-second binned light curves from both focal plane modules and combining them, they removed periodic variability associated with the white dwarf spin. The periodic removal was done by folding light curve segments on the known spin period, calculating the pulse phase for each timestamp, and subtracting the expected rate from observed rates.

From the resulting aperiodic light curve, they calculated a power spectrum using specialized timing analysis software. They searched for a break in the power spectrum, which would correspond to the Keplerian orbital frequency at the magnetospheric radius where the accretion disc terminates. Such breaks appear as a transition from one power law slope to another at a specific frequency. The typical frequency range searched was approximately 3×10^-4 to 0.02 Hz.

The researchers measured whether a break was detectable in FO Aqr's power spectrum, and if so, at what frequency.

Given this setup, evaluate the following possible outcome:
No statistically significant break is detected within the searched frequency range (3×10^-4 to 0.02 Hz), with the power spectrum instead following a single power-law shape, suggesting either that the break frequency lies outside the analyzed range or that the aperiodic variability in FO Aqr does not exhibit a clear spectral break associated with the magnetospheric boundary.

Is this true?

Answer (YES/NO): NO